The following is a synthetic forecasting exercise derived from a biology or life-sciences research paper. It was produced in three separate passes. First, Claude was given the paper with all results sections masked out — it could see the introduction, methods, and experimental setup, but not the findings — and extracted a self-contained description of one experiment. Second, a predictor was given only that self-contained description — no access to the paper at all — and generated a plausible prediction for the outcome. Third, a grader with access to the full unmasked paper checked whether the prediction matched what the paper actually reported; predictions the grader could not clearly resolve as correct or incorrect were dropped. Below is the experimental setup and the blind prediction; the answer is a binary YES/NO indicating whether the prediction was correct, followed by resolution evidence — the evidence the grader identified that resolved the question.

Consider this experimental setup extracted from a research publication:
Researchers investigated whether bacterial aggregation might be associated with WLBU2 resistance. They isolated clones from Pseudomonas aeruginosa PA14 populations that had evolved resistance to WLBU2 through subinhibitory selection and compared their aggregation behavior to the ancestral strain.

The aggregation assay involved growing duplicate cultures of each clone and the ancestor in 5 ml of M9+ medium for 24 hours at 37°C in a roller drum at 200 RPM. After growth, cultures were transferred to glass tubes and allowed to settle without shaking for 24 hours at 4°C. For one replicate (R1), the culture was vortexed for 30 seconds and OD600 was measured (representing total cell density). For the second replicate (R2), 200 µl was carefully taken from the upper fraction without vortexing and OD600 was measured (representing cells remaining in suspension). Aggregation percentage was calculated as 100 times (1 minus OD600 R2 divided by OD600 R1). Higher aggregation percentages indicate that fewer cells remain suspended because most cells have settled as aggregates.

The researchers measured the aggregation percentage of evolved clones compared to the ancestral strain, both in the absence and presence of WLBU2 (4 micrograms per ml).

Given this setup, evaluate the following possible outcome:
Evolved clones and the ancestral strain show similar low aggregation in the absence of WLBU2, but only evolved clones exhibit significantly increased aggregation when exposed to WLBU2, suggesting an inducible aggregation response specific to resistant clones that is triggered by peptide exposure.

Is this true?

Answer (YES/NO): NO